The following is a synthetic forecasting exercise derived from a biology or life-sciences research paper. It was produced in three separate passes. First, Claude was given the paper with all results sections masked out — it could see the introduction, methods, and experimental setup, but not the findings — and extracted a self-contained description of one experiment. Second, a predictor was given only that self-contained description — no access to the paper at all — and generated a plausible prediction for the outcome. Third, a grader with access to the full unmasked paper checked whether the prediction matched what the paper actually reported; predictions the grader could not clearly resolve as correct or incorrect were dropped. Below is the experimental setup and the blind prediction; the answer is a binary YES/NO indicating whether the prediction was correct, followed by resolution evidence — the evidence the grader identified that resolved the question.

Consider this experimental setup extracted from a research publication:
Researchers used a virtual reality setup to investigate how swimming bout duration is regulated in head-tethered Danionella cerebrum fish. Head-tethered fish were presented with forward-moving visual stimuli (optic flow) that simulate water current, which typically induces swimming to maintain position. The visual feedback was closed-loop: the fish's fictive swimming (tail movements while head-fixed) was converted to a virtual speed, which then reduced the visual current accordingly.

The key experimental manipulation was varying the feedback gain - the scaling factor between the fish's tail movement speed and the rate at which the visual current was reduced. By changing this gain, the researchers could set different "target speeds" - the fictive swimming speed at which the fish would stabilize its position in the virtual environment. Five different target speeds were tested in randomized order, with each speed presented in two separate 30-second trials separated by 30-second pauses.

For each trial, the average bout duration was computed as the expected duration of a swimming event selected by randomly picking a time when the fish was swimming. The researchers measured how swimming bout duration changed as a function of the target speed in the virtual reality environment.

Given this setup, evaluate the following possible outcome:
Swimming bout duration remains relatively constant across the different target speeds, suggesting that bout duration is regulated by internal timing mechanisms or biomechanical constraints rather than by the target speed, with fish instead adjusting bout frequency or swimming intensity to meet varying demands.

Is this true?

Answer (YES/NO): NO